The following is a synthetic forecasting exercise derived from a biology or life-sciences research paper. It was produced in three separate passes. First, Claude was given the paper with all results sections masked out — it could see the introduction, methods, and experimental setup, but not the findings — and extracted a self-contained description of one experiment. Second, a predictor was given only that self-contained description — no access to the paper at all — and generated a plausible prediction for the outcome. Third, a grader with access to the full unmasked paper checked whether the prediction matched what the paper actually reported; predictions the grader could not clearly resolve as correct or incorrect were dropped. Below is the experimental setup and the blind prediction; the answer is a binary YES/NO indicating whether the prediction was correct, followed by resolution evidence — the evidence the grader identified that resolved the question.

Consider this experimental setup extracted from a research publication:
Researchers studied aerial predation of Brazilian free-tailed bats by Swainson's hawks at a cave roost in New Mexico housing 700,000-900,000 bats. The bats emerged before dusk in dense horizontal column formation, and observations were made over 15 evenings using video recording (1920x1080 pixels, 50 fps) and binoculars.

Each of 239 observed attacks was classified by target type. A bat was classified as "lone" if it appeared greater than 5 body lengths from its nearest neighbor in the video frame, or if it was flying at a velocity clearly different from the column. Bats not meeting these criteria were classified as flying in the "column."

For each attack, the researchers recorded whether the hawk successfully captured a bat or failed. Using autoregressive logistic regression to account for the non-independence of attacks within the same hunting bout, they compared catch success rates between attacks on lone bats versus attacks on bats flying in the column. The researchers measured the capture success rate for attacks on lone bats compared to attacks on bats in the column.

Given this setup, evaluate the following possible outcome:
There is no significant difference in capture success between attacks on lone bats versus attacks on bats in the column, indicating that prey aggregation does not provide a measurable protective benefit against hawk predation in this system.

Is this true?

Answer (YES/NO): NO